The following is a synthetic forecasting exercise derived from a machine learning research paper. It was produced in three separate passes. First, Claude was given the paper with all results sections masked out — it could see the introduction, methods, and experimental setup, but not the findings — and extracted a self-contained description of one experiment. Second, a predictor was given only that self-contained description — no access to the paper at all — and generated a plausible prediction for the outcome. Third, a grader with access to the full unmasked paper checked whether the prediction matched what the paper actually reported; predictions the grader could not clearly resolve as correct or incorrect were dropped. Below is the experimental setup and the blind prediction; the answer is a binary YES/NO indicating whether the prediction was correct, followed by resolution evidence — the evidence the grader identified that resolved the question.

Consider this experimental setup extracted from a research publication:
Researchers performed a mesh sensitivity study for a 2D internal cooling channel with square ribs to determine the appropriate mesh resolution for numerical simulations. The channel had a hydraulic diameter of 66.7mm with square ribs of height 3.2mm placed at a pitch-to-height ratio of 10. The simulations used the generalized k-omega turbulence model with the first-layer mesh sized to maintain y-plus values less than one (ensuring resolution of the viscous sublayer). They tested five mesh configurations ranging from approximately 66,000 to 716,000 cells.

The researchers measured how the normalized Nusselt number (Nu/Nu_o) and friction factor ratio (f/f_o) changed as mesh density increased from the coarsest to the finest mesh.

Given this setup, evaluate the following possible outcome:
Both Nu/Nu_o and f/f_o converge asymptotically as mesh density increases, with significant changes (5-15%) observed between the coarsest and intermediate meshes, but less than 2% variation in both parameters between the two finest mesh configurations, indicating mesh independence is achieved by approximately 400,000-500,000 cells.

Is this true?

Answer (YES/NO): NO